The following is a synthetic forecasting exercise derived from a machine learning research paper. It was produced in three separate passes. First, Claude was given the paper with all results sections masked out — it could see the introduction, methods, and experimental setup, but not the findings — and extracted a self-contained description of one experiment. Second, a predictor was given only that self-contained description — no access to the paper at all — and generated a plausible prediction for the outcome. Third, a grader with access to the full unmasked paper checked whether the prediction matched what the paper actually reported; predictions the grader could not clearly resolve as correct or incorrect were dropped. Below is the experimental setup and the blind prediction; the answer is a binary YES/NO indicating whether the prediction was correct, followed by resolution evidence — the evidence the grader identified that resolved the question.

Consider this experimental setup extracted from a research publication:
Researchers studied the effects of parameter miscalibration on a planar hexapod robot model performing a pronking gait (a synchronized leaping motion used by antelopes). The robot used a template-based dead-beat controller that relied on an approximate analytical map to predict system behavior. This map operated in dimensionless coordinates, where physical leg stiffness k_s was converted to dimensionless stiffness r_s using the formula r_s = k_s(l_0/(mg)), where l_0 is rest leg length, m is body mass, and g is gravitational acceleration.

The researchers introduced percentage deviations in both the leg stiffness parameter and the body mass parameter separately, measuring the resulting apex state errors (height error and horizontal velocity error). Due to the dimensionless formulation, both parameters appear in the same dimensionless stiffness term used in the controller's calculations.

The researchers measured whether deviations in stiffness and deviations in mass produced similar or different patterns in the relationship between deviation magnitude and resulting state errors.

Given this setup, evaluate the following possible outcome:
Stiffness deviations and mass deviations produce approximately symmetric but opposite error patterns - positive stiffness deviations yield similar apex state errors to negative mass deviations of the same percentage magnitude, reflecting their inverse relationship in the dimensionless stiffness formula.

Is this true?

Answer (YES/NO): YES